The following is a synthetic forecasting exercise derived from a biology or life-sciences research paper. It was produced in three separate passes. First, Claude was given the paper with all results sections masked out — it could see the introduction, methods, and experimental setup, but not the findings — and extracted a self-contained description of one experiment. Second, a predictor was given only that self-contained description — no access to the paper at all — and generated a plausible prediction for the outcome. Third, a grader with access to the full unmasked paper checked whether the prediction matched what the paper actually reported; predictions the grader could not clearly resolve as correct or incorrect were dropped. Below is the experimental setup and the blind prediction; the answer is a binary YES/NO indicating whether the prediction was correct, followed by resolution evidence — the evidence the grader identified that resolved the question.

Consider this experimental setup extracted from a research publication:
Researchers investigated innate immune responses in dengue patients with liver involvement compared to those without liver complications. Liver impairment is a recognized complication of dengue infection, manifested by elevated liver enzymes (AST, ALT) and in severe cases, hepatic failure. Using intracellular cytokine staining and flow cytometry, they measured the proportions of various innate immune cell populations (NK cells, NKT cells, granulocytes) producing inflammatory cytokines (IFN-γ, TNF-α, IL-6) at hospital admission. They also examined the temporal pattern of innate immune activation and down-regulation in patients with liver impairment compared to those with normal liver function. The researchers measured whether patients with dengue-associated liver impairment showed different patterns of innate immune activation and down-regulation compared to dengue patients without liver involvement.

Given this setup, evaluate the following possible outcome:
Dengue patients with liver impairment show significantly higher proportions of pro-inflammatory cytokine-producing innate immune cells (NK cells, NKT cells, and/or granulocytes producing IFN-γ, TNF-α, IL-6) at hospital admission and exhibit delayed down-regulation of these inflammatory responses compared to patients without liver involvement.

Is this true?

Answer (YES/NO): NO